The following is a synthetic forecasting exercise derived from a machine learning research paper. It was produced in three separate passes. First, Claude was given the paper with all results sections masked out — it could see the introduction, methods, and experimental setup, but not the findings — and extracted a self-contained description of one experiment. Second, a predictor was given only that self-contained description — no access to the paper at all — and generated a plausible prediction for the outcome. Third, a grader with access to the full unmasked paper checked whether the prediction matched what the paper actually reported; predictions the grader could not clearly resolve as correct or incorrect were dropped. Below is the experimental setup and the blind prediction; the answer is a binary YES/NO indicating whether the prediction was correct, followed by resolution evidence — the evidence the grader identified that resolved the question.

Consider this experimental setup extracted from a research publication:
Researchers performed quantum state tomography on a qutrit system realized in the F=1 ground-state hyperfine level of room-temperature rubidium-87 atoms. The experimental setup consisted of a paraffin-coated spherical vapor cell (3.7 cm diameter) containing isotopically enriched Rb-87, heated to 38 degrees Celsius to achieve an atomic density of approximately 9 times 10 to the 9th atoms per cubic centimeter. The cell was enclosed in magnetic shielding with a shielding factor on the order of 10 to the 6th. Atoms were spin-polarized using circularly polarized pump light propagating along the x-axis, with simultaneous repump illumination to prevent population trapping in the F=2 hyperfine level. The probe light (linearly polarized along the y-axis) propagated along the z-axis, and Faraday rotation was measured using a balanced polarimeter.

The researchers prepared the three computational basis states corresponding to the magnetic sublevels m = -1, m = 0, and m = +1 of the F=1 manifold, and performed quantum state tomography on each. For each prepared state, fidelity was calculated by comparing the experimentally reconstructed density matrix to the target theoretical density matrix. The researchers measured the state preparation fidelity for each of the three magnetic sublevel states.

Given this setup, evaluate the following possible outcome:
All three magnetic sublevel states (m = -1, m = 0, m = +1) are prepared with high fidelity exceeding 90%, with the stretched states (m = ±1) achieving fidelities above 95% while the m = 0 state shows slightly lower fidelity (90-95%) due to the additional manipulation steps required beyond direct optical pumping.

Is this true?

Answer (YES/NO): NO